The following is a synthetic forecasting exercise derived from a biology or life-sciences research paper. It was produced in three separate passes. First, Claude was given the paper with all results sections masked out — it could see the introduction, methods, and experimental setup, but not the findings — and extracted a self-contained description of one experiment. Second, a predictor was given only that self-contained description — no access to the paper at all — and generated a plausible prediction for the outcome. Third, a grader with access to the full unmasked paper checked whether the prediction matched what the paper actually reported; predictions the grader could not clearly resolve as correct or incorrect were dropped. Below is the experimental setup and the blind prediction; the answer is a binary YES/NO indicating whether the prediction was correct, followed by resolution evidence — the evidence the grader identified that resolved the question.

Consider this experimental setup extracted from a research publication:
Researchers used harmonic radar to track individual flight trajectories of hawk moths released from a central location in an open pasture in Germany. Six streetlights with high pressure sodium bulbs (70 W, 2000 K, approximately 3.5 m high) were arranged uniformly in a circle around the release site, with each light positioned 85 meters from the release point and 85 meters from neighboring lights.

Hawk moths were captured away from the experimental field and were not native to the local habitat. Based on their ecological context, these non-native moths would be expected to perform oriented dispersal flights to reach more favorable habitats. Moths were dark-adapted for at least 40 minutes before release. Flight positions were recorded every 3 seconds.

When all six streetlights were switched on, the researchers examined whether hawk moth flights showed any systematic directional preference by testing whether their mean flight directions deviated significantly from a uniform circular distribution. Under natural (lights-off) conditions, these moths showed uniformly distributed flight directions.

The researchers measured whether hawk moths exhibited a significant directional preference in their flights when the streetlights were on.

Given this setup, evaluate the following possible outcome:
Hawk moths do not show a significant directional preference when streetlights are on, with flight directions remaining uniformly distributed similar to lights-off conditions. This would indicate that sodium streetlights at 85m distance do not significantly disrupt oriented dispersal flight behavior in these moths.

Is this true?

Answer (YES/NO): NO